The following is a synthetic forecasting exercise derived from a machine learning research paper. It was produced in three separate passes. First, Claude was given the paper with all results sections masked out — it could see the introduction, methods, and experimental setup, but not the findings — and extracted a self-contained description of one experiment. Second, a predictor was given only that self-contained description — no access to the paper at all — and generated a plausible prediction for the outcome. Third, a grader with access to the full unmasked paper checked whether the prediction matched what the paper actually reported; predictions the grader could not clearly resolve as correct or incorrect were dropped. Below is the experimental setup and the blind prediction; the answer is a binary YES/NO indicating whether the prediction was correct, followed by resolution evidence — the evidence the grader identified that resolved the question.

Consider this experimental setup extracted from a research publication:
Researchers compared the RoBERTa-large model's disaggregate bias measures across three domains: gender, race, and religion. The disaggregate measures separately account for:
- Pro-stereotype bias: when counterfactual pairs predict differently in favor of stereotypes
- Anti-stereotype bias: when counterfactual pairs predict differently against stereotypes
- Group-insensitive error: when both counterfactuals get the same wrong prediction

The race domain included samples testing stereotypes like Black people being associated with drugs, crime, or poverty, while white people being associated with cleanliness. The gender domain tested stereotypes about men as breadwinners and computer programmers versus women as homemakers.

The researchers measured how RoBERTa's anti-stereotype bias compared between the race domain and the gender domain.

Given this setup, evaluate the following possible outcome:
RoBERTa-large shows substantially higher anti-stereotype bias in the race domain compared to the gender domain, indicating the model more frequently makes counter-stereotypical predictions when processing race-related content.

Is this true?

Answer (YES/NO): NO